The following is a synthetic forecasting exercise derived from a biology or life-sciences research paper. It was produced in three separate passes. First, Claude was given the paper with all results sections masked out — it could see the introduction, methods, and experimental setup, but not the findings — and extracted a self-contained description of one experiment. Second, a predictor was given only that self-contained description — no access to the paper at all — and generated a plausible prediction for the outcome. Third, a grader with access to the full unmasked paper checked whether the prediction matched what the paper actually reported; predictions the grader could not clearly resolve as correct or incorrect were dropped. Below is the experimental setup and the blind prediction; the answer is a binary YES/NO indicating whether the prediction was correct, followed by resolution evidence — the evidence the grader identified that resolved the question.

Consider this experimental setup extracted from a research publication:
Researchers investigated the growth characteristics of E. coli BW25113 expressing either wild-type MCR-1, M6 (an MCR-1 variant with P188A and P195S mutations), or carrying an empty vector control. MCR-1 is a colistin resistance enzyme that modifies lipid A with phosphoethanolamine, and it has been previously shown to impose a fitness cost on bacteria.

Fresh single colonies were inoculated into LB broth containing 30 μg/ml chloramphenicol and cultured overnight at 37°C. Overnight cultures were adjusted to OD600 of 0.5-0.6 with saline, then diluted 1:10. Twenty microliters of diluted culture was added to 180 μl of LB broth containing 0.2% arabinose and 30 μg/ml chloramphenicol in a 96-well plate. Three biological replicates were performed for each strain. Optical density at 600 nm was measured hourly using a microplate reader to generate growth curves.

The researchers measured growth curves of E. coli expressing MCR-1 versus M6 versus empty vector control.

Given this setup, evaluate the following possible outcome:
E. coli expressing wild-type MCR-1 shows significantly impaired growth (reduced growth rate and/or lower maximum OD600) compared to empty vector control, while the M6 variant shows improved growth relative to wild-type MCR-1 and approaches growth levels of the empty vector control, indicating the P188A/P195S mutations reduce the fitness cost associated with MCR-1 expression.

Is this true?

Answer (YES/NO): NO